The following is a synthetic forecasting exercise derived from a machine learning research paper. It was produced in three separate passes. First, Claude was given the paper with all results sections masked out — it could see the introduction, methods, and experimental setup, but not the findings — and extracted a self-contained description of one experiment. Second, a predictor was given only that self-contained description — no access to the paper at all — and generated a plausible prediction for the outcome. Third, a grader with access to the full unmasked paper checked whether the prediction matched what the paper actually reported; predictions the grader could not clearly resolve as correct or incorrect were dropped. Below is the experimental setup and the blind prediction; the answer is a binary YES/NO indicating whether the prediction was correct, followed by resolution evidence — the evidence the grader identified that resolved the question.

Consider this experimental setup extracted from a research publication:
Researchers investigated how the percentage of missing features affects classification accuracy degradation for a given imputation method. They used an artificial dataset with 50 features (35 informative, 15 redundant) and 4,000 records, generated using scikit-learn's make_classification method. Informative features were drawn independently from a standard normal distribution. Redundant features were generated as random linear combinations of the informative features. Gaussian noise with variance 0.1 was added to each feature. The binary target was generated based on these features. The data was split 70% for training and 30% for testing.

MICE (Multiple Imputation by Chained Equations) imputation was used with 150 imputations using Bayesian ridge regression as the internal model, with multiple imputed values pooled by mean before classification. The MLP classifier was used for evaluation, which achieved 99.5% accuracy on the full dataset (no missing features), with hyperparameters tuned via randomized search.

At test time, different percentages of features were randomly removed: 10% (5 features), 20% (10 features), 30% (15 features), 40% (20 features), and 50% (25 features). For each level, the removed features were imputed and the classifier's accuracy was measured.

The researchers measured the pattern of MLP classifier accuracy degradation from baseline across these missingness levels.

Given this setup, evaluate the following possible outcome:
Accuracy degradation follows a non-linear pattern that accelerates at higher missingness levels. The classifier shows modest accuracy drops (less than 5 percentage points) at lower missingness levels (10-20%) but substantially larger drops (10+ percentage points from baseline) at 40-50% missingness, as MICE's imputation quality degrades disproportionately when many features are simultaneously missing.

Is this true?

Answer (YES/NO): NO